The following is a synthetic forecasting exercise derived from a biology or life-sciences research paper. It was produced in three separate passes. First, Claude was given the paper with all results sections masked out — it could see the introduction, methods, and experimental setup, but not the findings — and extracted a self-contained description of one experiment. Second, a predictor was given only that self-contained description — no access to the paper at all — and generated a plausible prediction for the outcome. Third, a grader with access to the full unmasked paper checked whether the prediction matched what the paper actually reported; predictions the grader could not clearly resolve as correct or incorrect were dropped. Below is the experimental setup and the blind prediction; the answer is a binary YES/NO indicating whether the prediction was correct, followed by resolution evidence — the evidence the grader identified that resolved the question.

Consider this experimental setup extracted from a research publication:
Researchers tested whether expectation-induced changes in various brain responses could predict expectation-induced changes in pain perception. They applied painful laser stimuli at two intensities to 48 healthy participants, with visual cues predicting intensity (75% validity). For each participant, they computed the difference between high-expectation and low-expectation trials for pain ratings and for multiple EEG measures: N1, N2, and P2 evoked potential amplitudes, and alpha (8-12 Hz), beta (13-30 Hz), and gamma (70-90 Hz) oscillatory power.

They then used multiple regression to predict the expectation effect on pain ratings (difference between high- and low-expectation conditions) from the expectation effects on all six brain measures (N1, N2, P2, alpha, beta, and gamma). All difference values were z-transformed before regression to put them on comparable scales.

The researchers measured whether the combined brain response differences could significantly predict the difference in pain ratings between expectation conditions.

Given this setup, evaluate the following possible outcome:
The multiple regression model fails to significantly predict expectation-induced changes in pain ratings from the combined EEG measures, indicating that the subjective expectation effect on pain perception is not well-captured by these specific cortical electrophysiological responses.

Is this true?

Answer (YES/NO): YES